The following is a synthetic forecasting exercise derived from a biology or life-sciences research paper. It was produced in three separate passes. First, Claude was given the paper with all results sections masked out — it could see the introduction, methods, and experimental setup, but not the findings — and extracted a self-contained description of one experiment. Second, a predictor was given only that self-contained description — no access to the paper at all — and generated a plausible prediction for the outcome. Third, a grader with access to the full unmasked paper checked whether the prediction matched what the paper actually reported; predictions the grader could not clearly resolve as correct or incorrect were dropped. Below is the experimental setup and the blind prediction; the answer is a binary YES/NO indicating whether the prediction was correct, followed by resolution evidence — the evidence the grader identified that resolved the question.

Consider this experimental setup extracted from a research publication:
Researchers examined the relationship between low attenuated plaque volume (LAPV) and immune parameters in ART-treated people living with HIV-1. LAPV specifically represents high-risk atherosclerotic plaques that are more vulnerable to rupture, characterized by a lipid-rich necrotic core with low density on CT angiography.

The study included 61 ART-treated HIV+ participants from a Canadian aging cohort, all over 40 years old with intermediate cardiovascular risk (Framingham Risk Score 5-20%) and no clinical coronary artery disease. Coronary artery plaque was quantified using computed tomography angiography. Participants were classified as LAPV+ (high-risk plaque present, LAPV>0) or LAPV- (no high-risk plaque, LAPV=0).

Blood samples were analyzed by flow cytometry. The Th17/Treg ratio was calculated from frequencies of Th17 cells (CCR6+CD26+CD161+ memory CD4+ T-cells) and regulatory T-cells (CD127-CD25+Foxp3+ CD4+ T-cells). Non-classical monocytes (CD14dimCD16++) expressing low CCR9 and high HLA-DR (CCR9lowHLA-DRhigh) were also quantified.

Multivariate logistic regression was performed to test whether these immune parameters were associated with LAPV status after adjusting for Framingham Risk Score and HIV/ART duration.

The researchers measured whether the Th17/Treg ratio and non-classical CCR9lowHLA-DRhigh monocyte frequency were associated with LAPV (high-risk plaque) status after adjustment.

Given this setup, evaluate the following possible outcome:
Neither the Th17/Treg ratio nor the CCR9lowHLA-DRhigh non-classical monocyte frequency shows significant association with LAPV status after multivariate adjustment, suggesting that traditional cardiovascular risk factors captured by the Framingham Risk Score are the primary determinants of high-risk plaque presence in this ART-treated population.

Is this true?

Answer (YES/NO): NO